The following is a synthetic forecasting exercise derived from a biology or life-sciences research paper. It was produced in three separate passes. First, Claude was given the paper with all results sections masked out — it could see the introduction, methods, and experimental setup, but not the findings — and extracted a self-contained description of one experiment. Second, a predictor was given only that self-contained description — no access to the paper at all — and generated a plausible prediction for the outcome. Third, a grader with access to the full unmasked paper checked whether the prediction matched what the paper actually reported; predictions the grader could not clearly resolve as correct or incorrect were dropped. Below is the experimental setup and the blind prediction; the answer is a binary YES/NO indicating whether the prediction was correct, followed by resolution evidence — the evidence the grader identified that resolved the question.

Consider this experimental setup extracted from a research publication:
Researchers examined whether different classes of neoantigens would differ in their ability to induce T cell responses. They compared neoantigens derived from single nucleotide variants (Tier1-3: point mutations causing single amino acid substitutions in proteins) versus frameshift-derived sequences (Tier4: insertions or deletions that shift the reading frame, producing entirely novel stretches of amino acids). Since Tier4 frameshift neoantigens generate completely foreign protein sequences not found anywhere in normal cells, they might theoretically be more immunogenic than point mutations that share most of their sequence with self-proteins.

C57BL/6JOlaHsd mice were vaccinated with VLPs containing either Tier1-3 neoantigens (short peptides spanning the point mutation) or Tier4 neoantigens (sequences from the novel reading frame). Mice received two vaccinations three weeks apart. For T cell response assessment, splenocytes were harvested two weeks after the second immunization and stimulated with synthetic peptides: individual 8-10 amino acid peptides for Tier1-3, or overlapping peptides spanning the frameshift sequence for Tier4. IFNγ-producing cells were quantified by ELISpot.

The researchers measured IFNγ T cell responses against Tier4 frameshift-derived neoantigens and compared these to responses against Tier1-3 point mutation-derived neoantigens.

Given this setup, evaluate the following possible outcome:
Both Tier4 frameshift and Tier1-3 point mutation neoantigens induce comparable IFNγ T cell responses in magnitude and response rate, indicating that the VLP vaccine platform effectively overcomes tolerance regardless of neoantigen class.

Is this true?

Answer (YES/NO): NO